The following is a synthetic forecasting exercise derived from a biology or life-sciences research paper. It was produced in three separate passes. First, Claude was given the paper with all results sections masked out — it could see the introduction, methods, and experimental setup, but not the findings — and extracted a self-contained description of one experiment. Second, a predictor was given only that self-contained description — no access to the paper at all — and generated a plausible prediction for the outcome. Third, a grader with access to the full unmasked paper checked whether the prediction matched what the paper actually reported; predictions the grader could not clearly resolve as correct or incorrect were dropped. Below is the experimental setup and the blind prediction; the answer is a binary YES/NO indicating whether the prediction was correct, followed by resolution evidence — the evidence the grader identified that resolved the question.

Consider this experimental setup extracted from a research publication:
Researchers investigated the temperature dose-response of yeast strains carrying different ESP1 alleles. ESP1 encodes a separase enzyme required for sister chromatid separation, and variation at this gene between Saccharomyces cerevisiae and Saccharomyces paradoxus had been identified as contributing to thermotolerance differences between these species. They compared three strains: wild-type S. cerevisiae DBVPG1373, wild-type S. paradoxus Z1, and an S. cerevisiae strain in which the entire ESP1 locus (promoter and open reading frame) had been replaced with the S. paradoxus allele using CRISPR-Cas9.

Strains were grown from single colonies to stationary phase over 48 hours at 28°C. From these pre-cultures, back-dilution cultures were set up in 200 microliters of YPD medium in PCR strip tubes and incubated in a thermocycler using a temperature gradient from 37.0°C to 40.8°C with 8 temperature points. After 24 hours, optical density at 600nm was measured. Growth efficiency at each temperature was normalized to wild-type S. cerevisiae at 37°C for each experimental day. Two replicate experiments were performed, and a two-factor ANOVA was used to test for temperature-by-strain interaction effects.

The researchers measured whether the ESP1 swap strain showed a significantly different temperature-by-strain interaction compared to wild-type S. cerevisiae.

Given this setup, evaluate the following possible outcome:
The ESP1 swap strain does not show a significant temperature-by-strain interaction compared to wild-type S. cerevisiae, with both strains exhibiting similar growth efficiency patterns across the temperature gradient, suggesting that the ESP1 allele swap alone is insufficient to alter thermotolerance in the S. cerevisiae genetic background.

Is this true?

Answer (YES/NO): NO